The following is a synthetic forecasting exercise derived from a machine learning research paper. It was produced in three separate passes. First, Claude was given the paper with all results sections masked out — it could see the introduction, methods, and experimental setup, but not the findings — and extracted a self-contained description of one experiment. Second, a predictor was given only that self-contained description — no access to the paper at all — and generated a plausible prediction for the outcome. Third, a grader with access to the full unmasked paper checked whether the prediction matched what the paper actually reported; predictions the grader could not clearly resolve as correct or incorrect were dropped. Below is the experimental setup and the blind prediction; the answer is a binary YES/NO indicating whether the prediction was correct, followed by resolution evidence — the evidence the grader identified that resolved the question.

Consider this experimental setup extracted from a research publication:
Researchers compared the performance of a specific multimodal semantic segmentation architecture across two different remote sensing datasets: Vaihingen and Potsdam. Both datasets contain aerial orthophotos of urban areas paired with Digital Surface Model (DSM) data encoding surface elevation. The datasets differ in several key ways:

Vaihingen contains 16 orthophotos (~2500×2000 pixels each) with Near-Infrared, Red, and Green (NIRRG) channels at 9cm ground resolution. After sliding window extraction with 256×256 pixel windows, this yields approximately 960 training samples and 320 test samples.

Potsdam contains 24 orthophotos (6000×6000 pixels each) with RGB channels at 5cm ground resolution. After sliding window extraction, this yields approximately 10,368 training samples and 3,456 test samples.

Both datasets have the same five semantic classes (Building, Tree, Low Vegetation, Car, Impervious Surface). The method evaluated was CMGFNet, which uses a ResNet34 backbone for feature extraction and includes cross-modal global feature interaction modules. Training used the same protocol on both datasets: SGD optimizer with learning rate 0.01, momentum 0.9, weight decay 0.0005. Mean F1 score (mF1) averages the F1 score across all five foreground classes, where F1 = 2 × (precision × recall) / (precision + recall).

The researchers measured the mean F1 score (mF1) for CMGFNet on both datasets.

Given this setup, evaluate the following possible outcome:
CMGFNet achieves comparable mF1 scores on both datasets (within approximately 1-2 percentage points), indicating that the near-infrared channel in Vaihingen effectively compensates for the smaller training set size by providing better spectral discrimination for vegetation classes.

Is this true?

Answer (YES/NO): YES